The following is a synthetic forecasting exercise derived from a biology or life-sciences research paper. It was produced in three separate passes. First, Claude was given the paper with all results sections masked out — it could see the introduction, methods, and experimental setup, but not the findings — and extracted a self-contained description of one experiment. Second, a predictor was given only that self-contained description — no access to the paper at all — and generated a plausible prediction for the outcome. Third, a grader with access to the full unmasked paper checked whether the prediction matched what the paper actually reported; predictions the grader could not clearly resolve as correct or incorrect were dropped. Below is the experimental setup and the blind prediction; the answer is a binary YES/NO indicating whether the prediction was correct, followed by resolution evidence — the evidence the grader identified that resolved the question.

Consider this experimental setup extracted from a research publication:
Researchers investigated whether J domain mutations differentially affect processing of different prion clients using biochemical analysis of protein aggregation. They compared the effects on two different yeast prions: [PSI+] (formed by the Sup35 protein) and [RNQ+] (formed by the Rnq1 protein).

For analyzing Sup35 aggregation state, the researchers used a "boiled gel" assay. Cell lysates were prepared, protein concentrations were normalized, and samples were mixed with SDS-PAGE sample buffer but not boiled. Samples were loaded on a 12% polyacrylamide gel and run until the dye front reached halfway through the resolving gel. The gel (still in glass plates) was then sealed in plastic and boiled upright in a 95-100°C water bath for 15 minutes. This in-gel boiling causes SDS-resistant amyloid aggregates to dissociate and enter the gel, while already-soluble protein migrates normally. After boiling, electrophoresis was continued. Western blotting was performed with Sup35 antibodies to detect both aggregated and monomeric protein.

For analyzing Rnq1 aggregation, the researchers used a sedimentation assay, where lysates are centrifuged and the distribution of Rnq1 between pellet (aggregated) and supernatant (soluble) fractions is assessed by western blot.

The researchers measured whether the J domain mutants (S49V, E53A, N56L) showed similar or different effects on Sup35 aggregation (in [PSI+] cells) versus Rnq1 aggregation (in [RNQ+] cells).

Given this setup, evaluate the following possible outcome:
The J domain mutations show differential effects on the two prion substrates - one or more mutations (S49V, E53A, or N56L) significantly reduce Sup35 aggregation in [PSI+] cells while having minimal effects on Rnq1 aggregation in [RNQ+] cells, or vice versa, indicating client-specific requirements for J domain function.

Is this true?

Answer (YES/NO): YES